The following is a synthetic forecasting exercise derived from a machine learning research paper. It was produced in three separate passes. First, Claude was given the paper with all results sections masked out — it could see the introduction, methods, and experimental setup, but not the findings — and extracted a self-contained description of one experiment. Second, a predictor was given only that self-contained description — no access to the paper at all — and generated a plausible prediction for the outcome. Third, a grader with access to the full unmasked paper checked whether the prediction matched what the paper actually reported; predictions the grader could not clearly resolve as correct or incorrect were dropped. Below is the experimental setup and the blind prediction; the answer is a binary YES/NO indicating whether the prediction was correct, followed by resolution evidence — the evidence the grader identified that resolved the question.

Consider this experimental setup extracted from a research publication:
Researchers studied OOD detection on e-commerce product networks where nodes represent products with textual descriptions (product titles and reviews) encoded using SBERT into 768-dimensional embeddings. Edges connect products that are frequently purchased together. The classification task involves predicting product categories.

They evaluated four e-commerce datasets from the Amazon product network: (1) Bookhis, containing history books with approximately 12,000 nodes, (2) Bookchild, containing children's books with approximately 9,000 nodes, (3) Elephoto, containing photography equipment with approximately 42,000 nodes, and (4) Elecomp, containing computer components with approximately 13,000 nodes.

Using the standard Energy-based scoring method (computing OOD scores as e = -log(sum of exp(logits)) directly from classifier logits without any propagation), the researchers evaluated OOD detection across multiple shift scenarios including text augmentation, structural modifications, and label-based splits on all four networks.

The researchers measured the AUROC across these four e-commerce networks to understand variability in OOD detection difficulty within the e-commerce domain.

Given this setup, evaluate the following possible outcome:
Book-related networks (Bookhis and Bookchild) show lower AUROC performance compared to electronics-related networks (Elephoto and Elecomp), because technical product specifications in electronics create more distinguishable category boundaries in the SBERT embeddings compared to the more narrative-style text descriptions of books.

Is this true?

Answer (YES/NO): NO